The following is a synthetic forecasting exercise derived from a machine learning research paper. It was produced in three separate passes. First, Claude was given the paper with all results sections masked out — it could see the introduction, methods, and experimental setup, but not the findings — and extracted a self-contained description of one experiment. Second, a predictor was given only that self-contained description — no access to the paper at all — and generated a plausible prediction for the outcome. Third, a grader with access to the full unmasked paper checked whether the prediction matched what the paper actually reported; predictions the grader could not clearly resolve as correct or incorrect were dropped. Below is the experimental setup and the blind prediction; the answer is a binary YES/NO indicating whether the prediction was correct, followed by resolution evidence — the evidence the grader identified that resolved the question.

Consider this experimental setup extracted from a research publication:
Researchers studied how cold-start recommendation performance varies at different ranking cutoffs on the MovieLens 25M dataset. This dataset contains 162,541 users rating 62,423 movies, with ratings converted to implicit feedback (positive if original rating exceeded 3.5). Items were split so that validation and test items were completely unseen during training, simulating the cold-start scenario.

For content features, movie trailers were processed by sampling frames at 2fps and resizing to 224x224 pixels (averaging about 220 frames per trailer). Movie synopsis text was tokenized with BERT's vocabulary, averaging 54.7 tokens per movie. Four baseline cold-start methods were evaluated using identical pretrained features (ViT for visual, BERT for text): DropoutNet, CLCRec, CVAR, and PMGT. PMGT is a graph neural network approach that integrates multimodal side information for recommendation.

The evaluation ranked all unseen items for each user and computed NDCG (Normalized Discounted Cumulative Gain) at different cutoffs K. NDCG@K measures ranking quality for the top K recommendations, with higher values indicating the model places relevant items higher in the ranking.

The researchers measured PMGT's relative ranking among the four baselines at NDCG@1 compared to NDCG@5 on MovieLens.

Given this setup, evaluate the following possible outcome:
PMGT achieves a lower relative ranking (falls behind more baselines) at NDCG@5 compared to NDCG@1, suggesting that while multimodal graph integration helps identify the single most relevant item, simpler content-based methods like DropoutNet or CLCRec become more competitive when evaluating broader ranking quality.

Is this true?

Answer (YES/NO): NO